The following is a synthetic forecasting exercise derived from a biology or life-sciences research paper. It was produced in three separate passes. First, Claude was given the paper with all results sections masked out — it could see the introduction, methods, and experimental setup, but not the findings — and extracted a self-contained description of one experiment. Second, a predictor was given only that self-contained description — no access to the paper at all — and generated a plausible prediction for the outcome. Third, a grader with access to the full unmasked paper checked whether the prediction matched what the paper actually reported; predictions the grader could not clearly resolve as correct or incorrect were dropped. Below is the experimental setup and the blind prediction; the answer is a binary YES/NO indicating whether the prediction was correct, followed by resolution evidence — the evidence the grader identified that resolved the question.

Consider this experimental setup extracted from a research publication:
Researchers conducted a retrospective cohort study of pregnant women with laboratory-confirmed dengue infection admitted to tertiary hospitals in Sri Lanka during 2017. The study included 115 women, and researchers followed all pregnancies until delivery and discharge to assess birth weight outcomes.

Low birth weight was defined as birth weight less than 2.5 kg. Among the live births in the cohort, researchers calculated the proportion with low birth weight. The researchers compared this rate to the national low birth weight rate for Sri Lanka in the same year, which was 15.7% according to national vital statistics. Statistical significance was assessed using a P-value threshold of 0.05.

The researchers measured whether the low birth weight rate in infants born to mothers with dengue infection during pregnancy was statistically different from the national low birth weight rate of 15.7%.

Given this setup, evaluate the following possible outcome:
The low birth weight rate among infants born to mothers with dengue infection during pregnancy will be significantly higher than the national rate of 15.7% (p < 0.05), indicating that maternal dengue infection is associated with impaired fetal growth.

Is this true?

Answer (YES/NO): NO